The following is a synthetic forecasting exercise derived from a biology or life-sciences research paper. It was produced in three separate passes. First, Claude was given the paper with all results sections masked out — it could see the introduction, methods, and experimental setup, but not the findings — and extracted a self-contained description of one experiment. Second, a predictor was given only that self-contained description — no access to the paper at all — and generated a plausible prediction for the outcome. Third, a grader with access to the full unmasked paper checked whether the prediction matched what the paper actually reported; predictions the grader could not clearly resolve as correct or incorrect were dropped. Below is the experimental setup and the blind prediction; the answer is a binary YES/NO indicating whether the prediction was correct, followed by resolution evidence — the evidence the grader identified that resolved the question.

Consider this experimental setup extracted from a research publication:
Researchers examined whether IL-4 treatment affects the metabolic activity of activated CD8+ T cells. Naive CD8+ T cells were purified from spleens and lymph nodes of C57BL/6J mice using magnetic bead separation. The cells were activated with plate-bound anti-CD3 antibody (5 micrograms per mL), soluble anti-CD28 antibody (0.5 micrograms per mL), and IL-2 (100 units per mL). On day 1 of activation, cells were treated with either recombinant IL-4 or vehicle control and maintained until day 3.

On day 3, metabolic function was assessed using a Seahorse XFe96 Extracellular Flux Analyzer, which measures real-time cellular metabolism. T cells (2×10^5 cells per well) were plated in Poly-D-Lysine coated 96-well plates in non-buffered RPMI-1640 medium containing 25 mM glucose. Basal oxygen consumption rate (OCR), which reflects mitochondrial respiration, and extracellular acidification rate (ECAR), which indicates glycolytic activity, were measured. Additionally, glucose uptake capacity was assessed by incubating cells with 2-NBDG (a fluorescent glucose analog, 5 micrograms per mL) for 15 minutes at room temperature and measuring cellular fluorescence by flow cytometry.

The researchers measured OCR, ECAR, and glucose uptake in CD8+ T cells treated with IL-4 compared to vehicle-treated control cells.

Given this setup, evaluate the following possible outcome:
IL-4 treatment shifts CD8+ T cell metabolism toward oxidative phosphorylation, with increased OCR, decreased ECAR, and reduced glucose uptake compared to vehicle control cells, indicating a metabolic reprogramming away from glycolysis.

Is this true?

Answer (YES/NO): NO